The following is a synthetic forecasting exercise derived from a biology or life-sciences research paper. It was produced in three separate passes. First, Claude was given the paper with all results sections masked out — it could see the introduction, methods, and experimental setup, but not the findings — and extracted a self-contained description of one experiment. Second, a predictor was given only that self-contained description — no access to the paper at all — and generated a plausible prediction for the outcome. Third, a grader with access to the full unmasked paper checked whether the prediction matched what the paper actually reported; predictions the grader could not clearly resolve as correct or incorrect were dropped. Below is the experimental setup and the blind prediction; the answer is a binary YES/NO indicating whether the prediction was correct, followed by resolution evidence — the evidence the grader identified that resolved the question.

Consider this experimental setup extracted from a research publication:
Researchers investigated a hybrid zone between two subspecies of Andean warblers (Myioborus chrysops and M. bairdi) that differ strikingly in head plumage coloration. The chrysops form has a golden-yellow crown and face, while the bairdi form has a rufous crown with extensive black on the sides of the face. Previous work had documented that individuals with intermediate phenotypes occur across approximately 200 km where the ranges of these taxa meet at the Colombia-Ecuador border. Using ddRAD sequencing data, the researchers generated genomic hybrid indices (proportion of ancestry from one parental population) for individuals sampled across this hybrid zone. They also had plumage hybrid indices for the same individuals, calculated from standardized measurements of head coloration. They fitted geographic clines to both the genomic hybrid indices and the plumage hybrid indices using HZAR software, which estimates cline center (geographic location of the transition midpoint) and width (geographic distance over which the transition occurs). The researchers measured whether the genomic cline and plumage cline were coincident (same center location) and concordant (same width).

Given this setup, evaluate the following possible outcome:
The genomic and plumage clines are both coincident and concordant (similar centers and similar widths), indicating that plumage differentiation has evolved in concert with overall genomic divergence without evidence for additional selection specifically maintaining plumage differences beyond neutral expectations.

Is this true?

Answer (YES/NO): NO